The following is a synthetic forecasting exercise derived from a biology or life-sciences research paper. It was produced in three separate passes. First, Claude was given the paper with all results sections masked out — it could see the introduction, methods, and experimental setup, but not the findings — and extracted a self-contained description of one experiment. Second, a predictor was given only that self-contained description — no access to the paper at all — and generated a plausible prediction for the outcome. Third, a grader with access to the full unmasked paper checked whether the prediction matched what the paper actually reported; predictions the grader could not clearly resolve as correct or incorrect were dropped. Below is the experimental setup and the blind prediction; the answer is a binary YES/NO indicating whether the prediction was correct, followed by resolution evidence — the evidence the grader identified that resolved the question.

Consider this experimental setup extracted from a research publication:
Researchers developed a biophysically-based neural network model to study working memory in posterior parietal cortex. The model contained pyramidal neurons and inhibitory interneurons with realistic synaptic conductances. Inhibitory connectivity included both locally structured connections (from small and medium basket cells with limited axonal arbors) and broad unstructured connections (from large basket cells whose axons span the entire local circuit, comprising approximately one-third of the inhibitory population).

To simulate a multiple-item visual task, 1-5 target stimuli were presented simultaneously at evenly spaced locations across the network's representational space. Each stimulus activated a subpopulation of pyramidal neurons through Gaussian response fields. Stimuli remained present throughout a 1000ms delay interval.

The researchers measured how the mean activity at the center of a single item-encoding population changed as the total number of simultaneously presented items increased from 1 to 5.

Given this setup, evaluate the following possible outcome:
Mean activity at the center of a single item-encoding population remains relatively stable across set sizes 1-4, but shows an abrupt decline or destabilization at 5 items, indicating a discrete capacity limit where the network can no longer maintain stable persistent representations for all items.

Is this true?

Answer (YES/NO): NO